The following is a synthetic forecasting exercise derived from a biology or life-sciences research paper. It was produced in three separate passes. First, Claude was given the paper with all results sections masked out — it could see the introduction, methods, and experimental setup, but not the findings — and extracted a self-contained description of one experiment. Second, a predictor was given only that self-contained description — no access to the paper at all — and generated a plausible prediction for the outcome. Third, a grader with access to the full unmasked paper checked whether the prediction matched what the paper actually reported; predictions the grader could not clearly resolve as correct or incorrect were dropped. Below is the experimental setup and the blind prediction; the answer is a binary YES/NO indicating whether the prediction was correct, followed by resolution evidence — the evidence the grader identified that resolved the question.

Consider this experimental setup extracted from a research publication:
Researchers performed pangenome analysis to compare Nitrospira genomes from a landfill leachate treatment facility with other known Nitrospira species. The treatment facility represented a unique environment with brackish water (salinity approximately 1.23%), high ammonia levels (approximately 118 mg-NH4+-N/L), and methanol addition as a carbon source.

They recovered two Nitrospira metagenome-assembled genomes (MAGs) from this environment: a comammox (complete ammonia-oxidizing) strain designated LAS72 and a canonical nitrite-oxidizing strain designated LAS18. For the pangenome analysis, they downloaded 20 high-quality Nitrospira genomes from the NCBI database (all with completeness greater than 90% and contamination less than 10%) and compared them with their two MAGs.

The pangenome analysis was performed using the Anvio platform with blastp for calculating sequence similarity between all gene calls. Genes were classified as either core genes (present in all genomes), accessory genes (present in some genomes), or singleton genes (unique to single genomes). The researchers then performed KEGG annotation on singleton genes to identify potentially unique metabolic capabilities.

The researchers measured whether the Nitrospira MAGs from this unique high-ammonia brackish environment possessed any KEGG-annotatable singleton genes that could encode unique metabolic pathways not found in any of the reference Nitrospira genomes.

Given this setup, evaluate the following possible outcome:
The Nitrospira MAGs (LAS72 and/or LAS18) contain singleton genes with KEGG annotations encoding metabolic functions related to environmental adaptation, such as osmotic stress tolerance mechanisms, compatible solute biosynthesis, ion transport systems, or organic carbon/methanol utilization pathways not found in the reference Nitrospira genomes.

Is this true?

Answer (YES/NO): YES